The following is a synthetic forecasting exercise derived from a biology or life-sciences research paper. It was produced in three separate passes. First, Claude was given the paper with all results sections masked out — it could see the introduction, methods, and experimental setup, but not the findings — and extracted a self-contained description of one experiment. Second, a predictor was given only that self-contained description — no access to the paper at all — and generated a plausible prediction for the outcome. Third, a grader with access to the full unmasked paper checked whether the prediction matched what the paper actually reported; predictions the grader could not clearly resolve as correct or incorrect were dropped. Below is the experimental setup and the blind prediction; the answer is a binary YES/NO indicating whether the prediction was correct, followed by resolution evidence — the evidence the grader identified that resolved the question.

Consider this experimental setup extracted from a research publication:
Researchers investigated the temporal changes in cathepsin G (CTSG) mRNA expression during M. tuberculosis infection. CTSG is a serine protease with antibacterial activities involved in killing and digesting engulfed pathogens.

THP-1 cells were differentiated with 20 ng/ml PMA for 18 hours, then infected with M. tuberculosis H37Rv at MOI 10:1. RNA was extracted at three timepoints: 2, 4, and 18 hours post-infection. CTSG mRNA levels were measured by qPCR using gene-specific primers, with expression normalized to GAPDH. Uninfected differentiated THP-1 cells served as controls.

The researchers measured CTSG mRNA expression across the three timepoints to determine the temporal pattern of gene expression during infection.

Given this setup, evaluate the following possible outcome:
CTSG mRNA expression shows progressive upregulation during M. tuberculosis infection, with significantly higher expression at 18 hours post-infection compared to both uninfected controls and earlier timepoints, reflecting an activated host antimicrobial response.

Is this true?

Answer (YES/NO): NO